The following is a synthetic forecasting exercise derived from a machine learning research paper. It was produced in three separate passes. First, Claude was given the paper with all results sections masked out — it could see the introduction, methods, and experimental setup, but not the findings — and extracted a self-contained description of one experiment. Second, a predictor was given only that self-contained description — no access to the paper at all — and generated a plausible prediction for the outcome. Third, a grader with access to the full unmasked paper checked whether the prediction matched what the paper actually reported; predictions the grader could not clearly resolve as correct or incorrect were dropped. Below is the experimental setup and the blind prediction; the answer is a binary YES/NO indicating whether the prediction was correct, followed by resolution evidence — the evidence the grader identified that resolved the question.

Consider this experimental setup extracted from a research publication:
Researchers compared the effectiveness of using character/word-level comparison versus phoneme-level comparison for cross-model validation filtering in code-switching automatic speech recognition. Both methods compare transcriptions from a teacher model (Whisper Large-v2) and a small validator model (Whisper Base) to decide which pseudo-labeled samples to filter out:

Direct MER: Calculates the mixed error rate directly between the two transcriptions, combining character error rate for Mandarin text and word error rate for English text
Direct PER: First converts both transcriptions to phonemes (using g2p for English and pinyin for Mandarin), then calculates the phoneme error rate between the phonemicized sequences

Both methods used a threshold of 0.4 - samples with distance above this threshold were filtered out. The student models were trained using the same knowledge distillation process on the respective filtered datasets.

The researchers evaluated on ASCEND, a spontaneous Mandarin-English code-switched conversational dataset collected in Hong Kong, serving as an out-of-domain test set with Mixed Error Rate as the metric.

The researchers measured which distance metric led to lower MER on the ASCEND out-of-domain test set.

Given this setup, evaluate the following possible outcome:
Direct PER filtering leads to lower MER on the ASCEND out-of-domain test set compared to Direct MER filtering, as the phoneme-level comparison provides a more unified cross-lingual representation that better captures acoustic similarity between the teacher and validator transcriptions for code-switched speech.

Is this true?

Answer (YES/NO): YES